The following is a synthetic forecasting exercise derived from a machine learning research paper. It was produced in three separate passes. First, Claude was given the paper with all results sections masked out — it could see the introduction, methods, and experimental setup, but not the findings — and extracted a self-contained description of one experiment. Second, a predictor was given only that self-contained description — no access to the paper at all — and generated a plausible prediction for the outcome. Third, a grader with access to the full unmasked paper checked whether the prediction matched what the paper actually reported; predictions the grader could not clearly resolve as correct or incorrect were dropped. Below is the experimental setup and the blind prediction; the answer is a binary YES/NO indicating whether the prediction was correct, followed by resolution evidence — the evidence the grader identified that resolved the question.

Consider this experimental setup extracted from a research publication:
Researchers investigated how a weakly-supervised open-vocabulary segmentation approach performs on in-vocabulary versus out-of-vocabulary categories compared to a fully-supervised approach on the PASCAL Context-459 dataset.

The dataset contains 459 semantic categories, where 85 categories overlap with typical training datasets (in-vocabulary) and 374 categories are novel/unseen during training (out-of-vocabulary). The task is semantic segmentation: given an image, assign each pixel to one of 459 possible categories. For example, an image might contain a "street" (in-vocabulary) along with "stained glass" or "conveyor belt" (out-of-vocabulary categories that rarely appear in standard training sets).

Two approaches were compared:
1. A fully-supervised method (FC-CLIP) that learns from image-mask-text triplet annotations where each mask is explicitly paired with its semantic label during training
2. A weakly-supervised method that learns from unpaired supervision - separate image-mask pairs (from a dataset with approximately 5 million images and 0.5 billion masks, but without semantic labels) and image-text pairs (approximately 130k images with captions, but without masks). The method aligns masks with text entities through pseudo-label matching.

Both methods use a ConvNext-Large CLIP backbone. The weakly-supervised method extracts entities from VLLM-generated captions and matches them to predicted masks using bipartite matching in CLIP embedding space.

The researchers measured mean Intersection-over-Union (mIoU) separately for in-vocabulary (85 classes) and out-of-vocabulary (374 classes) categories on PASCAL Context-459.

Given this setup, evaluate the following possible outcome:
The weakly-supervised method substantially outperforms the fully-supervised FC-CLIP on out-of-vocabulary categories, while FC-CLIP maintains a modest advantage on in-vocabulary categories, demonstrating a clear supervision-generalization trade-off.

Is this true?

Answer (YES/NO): YES